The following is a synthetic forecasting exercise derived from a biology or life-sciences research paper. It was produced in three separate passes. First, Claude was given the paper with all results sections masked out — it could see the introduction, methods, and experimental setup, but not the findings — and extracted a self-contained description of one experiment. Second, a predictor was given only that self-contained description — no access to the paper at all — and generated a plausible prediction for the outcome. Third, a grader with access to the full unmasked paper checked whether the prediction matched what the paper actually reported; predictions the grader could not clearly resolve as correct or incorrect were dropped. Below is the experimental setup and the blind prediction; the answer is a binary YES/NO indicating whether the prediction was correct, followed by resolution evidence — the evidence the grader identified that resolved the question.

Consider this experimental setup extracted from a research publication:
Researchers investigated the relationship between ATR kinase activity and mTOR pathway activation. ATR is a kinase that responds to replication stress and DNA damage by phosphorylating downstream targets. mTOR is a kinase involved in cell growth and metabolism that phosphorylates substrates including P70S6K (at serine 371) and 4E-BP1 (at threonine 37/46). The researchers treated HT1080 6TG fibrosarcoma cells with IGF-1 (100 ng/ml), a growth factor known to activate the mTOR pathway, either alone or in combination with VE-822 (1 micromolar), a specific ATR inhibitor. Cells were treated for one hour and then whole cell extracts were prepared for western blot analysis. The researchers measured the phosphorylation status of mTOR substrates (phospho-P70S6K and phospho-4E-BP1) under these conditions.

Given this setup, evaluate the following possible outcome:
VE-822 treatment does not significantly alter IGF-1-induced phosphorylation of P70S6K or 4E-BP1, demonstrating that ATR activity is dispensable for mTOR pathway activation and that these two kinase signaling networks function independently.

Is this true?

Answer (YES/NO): NO